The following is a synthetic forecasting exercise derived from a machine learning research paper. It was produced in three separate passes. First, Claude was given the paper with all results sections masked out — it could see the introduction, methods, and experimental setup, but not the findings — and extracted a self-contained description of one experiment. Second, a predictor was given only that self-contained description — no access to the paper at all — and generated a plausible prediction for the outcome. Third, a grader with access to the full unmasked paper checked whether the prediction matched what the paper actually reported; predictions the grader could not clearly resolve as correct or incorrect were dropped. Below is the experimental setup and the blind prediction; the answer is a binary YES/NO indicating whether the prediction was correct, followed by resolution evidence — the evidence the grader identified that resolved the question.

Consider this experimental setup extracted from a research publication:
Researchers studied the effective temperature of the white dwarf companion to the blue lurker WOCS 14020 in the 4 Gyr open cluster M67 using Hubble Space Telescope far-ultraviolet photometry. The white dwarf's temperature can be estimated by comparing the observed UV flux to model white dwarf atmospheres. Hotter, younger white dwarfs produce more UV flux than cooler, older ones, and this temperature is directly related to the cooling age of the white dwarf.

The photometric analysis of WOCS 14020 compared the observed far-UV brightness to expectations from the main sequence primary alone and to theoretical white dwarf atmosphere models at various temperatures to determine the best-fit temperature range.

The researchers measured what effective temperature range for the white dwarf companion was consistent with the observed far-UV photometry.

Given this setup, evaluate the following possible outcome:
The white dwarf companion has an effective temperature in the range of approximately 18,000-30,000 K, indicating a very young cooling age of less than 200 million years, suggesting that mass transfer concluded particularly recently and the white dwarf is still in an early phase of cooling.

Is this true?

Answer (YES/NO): NO